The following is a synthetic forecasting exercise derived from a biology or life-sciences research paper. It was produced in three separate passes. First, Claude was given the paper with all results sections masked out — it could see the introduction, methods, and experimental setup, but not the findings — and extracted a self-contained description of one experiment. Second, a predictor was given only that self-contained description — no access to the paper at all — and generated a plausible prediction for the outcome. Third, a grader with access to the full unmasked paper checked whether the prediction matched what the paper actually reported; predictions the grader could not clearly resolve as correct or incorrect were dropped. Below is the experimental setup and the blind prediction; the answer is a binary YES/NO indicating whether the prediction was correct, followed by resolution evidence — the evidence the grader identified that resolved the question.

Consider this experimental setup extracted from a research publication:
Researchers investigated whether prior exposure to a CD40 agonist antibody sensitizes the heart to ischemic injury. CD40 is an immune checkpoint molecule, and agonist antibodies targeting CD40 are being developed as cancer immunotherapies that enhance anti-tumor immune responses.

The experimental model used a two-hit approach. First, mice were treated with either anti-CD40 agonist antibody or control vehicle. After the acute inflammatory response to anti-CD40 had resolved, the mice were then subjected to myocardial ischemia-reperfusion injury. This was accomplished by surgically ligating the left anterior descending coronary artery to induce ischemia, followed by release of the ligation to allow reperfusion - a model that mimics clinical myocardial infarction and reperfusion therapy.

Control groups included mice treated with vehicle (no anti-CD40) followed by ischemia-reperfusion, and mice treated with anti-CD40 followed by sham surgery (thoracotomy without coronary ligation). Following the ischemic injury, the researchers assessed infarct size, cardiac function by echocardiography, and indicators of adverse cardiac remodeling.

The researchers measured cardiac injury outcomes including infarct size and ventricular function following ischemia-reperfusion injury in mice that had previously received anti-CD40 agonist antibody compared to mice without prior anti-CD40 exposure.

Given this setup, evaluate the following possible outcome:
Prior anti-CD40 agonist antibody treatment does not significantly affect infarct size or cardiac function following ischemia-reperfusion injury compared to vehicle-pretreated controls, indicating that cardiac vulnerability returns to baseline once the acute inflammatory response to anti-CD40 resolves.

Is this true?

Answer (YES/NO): NO